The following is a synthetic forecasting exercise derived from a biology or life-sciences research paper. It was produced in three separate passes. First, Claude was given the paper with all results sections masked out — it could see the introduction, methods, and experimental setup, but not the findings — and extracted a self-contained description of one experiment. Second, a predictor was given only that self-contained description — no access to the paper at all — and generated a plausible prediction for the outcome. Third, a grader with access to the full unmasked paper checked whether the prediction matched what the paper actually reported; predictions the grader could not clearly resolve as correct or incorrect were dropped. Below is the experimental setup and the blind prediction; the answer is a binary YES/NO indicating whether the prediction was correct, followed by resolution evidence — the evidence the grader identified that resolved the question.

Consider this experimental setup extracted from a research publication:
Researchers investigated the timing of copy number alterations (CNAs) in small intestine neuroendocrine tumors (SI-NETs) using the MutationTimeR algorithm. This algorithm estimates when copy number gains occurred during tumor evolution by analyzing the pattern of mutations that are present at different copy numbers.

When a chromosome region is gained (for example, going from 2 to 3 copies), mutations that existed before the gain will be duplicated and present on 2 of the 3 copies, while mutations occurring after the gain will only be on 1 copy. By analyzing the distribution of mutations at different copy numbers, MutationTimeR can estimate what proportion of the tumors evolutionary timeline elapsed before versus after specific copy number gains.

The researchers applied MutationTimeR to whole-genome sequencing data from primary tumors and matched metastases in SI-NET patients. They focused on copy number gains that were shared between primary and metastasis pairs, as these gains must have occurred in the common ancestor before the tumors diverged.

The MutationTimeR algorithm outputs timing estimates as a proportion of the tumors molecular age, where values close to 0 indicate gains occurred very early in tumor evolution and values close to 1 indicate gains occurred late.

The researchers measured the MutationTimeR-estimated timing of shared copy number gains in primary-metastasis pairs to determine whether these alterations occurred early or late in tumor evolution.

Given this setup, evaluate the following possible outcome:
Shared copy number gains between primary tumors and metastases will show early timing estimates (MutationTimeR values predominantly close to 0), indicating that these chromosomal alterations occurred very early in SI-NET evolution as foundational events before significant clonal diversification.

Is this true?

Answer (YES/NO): NO